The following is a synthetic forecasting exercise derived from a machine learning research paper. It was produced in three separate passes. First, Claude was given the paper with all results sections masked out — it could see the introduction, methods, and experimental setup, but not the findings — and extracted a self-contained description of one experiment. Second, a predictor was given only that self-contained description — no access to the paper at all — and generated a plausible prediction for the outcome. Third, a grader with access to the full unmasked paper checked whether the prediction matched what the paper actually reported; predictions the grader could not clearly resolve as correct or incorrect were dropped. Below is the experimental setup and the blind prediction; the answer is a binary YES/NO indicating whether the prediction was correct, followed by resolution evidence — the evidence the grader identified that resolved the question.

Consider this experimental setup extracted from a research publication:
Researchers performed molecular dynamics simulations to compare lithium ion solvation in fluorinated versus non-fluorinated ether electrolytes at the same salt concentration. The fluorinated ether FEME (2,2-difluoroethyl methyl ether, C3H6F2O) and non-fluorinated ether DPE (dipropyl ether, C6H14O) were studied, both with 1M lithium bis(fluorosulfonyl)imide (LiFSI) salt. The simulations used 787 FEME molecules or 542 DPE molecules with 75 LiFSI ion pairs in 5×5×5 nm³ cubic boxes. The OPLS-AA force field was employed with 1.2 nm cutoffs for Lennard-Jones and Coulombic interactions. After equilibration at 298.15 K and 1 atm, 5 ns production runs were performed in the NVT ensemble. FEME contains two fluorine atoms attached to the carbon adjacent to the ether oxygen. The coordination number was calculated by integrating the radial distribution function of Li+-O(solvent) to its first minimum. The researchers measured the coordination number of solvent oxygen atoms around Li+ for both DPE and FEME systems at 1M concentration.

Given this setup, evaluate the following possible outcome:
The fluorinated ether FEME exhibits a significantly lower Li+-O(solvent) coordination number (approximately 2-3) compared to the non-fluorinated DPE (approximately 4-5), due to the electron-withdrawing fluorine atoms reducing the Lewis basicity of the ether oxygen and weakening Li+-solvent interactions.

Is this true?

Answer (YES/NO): NO